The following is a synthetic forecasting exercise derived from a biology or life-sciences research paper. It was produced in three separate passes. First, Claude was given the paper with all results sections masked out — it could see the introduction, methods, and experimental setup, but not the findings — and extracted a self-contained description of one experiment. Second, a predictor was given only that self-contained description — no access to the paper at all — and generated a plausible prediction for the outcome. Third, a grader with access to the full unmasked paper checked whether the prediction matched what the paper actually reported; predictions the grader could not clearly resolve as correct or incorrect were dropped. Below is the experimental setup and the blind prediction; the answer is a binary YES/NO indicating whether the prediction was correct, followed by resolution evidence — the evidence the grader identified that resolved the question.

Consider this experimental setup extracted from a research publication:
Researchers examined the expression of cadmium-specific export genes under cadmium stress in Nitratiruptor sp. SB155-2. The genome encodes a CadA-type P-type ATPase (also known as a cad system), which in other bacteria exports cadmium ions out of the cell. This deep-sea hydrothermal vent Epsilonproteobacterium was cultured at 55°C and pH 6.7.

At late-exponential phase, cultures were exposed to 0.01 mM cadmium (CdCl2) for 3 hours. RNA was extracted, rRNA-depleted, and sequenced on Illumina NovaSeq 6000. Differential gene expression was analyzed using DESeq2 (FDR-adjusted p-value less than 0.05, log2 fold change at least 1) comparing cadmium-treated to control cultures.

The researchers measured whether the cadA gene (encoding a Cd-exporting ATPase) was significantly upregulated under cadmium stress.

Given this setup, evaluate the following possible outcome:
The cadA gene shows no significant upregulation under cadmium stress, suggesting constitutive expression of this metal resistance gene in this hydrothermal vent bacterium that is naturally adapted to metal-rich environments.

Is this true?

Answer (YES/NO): YES